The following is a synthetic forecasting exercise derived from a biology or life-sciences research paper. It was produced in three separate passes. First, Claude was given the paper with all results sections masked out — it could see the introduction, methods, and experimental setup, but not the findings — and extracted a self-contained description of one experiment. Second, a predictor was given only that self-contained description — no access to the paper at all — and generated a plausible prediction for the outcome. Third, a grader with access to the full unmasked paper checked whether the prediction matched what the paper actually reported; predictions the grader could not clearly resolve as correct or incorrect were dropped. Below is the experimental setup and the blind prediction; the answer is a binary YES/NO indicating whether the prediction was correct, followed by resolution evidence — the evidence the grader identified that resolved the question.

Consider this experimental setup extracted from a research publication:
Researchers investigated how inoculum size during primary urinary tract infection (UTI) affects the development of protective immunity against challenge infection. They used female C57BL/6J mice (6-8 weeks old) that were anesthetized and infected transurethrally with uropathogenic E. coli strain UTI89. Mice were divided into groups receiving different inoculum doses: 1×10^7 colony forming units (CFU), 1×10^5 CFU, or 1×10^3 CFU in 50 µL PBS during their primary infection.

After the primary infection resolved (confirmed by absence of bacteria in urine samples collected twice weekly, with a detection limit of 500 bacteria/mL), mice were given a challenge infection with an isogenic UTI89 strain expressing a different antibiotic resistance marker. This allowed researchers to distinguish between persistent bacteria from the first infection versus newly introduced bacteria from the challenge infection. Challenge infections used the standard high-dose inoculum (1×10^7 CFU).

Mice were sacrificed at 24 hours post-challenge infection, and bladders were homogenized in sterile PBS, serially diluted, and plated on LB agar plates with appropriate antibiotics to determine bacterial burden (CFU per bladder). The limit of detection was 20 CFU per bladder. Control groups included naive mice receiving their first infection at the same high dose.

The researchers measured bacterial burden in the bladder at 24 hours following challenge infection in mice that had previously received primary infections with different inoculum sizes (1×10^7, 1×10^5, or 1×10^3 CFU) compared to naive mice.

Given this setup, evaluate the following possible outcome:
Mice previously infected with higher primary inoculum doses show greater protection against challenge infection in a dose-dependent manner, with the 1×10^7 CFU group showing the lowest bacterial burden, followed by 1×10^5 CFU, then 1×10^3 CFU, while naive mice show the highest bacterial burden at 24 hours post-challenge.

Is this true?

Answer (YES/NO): NO